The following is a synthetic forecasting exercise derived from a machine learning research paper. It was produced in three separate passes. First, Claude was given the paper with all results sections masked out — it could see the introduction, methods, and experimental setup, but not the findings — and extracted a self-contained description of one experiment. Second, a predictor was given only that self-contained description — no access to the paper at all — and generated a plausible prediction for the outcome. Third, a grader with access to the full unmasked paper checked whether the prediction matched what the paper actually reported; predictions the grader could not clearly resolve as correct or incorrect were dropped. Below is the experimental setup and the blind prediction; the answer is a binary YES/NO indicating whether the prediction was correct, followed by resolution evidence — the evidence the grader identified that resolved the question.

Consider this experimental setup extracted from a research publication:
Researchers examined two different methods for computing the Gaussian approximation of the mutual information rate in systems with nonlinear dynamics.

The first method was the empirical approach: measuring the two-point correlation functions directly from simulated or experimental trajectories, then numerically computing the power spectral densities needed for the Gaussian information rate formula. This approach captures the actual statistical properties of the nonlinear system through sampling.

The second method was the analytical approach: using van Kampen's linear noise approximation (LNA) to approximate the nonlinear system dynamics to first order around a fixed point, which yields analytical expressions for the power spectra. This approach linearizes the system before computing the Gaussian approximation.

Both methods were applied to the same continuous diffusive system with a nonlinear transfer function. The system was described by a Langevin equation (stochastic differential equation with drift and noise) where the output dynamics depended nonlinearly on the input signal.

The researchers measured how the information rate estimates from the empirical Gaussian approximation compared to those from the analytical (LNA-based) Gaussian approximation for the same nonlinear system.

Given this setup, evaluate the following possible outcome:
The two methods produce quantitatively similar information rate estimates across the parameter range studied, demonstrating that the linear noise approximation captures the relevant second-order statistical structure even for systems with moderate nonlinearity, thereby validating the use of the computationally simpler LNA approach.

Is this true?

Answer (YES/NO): NO